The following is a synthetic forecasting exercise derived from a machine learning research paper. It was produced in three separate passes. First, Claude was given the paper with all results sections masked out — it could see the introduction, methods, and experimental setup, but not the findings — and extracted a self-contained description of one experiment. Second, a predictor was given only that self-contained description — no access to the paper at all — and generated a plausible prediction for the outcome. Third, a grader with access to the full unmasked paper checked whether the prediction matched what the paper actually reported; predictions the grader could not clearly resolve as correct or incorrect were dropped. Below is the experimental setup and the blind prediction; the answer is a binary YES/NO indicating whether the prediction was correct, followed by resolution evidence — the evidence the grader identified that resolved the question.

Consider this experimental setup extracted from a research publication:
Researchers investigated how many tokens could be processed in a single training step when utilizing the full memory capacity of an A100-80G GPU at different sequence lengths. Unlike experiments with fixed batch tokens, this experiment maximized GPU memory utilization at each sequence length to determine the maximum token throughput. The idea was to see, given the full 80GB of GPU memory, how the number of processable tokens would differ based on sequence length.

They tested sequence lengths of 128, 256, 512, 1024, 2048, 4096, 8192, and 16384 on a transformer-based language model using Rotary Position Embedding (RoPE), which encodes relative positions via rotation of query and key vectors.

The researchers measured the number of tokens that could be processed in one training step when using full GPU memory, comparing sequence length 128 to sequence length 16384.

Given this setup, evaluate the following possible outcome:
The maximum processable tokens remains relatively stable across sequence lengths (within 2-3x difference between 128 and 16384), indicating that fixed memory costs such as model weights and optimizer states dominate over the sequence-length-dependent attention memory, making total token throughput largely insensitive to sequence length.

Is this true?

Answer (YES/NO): NO